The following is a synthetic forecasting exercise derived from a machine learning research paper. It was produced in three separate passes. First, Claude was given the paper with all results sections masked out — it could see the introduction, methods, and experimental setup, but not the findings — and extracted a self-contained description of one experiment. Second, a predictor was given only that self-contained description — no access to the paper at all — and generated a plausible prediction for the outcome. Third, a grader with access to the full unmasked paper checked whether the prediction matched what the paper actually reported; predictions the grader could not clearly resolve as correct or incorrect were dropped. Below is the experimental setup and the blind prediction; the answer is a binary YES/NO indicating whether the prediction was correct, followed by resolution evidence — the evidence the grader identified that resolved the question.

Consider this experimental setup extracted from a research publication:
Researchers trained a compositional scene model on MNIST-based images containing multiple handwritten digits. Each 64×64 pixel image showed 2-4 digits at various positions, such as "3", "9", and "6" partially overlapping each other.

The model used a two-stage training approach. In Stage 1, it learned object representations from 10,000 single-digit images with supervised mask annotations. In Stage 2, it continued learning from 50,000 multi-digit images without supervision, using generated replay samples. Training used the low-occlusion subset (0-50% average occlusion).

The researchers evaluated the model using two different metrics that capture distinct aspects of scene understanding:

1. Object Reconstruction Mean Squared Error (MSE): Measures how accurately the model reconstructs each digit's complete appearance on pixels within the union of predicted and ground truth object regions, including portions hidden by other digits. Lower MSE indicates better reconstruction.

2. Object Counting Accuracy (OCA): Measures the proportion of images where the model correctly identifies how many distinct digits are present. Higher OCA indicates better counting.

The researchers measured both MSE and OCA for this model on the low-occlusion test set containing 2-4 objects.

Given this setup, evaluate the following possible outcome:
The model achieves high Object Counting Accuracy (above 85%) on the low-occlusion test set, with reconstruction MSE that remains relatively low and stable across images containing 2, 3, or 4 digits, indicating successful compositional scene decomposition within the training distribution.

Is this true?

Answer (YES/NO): NO